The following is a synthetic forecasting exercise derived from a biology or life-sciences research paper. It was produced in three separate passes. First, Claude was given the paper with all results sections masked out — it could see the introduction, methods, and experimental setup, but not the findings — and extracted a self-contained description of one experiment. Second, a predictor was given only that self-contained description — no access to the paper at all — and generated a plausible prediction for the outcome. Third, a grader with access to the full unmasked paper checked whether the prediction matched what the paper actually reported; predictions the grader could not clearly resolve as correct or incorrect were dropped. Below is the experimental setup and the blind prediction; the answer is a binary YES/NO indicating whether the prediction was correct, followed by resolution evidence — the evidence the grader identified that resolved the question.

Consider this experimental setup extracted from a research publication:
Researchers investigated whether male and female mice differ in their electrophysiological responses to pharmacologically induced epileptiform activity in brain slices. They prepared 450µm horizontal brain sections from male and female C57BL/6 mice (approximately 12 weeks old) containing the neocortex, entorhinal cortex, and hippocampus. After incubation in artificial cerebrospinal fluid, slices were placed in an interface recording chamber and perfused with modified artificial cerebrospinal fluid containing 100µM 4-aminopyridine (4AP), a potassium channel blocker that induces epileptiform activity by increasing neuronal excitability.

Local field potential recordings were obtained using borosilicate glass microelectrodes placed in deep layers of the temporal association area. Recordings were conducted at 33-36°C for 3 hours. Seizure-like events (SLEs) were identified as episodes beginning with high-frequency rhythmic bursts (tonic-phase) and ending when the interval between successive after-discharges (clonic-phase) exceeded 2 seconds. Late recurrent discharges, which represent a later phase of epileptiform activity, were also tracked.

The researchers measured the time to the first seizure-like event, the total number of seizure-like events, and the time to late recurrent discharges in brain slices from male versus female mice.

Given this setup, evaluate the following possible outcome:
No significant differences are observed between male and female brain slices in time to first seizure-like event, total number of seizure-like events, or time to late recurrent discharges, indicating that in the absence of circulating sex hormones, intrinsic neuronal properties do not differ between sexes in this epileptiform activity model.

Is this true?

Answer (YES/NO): YES